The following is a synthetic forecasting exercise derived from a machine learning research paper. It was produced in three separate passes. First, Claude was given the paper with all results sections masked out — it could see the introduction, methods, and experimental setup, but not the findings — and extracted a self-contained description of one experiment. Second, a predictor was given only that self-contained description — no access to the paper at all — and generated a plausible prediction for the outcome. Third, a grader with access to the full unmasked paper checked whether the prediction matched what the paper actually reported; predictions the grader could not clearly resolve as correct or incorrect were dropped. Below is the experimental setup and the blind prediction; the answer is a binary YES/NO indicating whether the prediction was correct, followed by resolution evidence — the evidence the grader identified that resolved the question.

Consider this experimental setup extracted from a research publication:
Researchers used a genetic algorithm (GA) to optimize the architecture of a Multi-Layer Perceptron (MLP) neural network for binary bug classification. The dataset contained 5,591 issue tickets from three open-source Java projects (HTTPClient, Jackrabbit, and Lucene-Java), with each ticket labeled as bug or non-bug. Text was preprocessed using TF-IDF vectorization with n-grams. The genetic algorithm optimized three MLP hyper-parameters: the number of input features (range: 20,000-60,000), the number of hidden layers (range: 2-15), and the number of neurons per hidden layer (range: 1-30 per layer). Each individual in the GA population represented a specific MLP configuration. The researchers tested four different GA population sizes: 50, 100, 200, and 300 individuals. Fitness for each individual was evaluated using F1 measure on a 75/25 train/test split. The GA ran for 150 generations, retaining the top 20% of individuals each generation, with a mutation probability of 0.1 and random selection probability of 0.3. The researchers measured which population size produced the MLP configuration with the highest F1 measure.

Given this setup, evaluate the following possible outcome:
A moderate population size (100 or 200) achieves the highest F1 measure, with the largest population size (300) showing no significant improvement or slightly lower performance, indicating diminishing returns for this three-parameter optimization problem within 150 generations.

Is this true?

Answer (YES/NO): NO